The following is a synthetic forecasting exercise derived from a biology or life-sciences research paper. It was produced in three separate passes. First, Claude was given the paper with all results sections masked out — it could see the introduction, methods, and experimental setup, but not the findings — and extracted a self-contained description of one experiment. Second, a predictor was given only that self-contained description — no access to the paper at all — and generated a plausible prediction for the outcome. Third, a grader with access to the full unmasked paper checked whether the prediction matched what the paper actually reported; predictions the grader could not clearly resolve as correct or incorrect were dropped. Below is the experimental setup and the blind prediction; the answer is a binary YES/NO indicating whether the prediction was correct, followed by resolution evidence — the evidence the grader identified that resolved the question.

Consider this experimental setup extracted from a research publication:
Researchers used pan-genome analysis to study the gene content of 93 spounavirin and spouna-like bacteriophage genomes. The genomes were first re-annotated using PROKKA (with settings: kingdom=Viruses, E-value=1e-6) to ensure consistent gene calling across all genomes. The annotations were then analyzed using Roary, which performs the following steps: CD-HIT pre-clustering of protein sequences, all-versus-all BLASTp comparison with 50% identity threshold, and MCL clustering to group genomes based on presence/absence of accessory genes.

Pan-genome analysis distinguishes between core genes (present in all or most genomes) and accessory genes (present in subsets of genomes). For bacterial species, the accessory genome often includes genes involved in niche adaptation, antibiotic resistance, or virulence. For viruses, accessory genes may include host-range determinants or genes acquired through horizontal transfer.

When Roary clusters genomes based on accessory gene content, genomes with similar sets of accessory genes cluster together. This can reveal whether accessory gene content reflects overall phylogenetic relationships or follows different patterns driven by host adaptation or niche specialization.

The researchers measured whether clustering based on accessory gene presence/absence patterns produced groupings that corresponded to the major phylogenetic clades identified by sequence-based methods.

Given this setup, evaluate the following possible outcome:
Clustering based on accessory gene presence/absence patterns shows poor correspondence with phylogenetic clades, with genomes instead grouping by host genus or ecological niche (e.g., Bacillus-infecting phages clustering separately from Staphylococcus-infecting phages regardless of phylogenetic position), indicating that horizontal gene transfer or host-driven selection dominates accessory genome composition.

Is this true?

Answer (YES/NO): NO